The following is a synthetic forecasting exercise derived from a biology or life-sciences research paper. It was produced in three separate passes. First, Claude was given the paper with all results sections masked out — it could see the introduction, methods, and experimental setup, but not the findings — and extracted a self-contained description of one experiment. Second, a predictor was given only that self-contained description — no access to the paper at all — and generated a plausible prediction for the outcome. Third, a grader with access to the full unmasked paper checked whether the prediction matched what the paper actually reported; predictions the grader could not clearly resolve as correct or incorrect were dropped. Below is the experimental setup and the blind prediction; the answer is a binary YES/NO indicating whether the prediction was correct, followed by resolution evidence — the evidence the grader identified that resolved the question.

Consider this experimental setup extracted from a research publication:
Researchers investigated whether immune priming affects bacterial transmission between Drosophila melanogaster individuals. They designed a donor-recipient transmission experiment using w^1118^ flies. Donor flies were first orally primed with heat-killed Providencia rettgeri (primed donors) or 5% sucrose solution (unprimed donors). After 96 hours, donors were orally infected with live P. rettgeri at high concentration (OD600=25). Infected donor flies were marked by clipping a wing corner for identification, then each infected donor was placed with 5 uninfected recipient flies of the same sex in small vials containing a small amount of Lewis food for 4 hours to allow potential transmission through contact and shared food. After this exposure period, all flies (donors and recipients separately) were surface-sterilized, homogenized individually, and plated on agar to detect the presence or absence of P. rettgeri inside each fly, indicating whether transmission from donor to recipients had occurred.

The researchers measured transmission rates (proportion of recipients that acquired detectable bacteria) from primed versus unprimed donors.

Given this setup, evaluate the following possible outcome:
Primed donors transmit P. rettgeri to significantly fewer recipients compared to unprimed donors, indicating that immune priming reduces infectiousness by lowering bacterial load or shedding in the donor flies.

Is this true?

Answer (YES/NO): NO